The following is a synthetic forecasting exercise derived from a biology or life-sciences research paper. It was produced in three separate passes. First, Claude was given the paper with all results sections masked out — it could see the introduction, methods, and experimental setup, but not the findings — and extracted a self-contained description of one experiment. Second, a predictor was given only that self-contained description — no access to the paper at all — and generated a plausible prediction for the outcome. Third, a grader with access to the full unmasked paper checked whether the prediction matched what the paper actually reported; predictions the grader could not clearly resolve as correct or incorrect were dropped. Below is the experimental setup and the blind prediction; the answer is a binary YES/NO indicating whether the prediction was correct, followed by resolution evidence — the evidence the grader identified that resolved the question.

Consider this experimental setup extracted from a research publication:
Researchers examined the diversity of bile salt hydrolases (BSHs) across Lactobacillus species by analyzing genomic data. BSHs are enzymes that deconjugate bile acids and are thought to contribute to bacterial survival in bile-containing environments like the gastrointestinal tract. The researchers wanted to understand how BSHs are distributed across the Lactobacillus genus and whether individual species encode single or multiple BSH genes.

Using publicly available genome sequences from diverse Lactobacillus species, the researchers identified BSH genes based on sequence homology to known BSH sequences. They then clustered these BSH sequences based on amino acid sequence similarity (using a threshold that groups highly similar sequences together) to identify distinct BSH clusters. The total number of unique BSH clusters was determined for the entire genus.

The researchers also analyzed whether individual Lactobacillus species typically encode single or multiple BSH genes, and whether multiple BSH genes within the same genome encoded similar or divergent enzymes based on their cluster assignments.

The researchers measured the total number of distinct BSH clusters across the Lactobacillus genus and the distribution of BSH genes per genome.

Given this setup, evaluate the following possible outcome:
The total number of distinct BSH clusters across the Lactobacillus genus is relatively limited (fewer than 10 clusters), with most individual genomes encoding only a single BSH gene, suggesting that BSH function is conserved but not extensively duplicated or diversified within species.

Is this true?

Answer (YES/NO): NO